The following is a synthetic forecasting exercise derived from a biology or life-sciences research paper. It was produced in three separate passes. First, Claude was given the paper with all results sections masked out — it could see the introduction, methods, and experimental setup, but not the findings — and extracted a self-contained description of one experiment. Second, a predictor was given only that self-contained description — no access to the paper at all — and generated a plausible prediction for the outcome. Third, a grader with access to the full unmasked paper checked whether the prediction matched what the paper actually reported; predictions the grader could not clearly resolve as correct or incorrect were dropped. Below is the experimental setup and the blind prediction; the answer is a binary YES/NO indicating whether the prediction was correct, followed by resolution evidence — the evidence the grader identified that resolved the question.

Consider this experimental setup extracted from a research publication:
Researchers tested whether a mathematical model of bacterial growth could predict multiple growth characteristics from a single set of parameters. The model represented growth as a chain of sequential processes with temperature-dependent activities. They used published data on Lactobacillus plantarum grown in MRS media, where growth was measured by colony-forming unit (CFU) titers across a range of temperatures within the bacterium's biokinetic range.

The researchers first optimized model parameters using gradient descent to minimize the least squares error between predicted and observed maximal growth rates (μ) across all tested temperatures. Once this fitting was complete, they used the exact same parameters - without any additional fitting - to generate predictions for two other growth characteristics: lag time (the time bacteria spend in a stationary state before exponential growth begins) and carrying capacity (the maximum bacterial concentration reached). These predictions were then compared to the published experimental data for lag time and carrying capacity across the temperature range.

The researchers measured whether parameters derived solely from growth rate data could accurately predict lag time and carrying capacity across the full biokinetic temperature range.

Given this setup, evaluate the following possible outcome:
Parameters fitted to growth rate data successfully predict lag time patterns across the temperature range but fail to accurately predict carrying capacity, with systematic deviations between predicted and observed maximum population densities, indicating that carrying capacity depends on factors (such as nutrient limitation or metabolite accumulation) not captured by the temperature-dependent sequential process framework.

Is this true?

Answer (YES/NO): NO